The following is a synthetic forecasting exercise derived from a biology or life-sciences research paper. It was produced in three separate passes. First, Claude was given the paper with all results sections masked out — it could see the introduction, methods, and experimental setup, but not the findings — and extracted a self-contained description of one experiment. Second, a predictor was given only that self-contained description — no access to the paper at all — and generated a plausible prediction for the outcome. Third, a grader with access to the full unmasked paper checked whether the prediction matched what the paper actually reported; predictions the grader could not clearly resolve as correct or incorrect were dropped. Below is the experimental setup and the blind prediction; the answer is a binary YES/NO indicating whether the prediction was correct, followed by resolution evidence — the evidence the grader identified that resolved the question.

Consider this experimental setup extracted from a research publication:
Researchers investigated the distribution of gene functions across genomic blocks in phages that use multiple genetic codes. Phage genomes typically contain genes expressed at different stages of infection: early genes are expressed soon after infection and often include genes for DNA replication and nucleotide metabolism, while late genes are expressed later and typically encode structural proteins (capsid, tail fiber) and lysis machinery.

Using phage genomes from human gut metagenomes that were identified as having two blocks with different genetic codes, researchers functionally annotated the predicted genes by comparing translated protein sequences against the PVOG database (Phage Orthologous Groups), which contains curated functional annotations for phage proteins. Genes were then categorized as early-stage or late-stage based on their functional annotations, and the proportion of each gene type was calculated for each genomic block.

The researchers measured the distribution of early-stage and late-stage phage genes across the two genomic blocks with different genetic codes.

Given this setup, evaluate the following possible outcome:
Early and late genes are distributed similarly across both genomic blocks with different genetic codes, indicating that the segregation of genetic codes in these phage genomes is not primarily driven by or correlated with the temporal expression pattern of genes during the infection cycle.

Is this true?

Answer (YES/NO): NO